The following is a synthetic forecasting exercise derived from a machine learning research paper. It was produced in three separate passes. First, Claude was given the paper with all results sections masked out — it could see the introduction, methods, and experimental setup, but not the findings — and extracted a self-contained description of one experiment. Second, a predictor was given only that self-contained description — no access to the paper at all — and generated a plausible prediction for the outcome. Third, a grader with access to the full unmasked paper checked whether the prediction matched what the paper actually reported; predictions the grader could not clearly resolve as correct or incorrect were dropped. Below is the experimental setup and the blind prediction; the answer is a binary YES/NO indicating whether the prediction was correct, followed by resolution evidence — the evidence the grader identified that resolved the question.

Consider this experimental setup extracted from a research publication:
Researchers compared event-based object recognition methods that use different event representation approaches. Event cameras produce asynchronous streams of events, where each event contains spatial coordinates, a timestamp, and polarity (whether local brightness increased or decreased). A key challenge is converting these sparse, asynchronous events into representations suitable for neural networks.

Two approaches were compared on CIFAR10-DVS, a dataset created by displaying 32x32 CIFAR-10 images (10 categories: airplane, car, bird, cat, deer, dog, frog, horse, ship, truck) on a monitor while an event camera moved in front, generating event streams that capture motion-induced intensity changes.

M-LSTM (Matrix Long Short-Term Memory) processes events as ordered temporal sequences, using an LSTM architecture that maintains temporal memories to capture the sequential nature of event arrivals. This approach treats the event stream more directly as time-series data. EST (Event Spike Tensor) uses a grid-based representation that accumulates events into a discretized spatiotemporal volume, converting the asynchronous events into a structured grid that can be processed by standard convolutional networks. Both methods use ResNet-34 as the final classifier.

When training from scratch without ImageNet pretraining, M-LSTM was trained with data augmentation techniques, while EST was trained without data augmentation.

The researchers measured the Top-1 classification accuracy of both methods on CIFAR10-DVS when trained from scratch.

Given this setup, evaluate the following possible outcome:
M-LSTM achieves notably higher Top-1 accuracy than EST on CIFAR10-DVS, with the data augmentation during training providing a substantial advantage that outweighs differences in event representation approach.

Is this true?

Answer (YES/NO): NO